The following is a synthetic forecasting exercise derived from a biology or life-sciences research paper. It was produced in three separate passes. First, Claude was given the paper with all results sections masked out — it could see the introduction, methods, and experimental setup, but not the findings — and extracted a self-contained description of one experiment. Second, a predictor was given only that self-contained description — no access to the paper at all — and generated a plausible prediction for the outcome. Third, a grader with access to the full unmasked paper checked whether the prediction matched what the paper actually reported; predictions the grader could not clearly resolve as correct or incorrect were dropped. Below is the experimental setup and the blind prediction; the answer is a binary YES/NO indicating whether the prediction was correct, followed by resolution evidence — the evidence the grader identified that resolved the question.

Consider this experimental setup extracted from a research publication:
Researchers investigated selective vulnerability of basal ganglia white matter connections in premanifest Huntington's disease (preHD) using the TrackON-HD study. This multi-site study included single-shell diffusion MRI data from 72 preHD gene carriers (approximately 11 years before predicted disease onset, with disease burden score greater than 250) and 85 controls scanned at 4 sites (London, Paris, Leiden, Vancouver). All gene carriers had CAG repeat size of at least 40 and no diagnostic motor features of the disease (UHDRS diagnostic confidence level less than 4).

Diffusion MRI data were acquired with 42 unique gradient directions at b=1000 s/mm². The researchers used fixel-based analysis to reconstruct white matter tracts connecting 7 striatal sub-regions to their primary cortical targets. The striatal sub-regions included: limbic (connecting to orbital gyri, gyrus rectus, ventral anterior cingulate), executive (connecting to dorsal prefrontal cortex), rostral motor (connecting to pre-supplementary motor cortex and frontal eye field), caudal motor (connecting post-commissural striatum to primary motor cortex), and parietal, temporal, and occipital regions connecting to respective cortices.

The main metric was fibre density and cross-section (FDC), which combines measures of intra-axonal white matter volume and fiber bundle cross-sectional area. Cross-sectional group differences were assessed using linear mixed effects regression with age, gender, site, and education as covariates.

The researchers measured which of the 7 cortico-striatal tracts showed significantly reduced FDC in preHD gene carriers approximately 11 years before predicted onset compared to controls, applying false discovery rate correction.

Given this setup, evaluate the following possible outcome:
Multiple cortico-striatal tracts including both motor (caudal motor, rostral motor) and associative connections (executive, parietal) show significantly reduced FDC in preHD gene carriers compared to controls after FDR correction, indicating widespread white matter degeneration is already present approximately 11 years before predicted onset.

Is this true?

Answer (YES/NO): NO